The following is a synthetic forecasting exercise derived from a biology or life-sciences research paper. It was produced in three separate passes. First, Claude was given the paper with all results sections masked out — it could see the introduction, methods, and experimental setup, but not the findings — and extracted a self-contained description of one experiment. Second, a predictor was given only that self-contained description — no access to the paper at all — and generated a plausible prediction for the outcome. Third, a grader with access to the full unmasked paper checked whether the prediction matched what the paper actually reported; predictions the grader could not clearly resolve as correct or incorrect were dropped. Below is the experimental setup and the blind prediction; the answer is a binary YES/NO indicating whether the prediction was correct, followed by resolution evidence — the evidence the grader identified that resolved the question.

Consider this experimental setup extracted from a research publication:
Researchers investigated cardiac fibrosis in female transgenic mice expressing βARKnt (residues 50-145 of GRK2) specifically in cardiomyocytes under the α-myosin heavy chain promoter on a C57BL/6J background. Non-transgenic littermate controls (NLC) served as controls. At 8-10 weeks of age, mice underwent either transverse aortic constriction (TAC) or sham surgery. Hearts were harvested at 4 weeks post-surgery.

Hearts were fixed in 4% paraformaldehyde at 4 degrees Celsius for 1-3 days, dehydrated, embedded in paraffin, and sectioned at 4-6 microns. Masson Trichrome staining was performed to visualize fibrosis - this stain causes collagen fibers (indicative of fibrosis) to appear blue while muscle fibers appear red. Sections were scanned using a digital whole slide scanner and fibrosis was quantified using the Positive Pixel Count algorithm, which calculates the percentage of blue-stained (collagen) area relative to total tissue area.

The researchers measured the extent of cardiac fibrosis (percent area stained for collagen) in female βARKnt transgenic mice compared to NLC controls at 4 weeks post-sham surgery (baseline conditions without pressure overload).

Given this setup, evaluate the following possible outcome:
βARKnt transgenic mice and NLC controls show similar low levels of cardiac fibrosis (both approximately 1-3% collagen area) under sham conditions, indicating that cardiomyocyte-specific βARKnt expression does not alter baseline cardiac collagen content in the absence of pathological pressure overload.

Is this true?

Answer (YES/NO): NO